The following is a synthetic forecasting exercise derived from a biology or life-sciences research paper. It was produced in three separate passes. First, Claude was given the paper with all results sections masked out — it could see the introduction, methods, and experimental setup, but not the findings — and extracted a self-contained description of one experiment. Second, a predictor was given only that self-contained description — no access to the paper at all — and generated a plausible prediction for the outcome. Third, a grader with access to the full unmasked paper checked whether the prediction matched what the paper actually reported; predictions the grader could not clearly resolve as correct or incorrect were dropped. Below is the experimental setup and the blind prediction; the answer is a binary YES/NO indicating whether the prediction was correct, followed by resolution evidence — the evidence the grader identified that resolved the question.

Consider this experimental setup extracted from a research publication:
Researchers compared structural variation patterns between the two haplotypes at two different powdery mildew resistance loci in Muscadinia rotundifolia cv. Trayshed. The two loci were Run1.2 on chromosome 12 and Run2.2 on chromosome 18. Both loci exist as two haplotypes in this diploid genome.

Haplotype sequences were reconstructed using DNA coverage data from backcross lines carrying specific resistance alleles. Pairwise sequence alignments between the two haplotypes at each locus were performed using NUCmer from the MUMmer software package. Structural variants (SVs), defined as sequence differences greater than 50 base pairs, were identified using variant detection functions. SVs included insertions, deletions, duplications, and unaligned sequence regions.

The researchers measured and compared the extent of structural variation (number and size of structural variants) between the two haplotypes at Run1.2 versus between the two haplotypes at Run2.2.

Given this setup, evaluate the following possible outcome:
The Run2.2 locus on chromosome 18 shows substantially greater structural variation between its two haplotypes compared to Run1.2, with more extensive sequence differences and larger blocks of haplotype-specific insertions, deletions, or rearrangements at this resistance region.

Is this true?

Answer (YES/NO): NO